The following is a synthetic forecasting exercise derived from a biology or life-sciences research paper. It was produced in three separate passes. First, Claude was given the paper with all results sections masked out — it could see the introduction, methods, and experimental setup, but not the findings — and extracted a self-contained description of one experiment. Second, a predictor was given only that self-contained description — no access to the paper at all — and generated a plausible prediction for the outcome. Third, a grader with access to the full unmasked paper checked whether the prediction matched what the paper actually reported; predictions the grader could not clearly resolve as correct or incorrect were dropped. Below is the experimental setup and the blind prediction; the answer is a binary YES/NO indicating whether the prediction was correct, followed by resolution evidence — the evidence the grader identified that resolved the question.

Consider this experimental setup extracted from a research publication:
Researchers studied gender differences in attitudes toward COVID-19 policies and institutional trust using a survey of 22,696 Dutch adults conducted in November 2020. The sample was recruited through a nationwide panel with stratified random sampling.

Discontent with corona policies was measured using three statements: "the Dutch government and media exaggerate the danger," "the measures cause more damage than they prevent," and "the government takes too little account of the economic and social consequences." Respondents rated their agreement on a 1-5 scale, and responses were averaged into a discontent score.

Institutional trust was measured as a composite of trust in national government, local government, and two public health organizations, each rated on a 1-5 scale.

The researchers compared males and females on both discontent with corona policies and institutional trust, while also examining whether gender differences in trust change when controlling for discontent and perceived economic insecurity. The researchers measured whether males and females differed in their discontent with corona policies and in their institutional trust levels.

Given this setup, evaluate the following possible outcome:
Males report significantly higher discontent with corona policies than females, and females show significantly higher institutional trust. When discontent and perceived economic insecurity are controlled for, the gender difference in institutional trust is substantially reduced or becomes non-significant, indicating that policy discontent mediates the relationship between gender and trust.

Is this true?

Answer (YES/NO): NO